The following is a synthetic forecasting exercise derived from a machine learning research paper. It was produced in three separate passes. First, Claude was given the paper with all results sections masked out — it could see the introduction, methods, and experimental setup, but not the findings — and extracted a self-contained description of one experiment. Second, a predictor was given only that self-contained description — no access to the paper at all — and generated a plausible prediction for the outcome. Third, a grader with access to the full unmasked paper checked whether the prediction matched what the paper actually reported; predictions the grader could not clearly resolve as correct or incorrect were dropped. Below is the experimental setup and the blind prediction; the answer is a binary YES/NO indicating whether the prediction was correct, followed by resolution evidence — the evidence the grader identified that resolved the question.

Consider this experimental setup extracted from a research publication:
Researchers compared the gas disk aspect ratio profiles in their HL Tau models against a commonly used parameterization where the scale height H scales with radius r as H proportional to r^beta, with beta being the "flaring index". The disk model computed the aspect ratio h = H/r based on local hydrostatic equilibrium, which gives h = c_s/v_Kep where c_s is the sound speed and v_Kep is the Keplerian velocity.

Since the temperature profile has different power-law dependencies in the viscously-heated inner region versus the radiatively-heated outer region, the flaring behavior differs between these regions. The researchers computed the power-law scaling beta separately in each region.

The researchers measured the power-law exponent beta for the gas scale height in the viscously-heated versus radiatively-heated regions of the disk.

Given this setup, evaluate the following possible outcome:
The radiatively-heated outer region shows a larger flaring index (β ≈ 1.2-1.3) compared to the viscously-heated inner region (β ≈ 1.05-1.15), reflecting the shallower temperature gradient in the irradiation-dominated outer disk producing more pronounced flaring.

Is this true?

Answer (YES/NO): YES